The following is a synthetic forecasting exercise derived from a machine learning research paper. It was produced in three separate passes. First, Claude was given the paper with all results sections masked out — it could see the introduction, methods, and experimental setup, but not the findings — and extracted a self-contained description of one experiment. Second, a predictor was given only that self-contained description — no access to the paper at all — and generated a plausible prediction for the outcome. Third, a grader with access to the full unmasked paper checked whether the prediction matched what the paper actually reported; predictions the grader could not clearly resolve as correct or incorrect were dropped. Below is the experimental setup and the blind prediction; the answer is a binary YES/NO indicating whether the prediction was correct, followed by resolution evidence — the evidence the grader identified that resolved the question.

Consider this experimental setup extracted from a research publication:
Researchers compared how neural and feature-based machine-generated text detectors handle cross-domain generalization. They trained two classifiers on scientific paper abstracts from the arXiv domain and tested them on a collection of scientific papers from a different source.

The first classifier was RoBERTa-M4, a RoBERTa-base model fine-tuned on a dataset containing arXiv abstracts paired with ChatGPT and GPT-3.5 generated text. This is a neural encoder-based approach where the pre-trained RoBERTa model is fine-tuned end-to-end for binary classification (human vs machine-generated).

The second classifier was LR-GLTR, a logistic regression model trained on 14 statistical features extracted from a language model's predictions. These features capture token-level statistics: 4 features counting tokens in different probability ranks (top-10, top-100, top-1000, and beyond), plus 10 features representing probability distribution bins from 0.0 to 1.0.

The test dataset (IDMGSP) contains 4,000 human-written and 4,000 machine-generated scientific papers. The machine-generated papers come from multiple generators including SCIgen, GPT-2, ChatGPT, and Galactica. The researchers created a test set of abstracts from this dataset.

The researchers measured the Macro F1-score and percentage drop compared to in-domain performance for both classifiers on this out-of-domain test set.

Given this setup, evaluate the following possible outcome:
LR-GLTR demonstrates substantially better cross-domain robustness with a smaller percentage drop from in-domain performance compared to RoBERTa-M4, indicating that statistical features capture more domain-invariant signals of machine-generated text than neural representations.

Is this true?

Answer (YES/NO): NO